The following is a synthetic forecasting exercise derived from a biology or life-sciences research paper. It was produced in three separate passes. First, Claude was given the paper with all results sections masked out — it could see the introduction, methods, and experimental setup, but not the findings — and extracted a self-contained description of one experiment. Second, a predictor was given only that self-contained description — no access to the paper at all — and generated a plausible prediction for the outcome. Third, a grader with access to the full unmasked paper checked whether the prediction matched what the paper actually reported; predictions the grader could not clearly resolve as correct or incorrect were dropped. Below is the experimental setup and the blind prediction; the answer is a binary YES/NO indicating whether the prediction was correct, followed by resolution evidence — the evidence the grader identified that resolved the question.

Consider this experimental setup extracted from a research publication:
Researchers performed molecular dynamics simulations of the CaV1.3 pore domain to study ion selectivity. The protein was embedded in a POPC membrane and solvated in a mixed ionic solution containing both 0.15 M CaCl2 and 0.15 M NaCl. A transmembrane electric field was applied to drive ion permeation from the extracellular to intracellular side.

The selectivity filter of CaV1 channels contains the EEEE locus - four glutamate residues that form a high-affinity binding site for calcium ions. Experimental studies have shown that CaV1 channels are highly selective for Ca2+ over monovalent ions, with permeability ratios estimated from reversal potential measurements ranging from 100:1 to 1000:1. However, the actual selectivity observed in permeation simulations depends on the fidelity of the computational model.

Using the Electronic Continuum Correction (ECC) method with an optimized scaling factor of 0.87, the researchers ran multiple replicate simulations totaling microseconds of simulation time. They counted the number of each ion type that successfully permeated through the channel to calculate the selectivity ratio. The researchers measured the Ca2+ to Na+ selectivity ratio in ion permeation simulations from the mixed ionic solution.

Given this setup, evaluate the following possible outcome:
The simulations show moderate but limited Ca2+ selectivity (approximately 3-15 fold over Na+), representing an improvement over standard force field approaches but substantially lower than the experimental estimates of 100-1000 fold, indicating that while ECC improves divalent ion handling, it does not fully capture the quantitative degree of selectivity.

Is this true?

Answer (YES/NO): NO